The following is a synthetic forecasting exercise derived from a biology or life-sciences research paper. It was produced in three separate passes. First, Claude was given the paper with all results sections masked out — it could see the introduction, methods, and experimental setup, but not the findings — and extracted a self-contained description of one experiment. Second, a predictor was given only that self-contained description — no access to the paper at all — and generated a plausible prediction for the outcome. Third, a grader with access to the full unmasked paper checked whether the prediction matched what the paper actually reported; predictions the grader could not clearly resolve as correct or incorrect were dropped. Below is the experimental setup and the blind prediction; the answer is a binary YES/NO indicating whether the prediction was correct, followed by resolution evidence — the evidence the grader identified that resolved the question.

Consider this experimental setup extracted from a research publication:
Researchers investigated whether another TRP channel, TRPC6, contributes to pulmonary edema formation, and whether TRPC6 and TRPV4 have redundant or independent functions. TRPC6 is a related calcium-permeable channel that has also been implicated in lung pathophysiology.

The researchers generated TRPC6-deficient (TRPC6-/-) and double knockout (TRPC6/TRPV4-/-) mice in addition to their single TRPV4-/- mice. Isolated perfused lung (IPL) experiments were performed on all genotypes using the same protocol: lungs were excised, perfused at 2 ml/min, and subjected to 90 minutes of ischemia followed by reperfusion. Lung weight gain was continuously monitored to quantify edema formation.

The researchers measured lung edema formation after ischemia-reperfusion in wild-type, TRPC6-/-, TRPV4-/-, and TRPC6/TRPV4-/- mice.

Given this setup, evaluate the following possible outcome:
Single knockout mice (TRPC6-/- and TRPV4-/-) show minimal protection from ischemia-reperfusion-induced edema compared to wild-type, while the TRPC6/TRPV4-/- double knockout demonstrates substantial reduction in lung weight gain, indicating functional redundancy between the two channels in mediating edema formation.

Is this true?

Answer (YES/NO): NO